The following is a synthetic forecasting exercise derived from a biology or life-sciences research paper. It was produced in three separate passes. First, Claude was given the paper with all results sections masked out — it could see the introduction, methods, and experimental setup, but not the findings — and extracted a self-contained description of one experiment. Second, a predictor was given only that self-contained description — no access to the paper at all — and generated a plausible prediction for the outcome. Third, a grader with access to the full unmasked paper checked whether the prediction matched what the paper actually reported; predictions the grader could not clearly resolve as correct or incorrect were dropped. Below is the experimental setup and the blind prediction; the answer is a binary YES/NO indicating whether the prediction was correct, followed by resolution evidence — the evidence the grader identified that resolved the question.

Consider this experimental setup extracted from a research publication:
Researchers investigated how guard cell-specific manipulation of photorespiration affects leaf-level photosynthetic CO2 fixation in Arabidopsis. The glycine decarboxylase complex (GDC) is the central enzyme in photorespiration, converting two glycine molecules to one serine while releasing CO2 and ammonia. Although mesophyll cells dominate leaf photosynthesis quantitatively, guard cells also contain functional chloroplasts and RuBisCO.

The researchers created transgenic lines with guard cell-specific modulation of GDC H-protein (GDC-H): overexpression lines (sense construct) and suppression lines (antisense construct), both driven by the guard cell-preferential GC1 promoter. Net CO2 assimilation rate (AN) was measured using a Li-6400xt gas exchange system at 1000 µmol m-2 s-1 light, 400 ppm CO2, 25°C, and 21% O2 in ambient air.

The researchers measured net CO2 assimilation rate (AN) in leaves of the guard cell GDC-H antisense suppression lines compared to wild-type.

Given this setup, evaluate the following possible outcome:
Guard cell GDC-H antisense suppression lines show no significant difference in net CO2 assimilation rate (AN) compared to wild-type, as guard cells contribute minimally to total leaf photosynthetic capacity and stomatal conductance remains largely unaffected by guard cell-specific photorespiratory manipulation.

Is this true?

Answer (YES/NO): NO